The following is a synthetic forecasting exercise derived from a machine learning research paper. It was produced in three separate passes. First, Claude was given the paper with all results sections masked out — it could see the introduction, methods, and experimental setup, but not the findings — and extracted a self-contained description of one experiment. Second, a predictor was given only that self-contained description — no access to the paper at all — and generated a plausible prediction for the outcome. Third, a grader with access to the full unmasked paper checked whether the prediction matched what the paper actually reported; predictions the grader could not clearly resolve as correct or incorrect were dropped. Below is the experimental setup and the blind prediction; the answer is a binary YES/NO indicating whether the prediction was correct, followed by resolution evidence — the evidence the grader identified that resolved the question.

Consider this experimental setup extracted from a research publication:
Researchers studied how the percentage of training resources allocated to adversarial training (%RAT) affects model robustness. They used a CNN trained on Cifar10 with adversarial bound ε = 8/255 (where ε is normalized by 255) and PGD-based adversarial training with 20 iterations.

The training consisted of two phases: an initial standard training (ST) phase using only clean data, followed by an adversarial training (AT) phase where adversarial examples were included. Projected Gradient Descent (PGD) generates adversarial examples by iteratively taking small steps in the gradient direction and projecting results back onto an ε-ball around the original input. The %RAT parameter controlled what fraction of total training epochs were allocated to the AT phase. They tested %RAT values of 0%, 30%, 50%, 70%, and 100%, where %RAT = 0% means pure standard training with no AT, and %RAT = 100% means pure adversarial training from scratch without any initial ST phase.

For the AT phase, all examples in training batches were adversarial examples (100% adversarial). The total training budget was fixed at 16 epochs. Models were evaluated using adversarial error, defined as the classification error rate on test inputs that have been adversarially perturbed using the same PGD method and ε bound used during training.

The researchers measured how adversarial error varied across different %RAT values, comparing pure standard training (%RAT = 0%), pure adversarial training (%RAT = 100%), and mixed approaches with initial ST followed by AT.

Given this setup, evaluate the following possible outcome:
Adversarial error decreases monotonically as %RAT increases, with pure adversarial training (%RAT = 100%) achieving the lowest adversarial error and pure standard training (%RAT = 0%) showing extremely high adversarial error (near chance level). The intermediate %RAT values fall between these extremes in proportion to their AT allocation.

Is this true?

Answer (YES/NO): NO